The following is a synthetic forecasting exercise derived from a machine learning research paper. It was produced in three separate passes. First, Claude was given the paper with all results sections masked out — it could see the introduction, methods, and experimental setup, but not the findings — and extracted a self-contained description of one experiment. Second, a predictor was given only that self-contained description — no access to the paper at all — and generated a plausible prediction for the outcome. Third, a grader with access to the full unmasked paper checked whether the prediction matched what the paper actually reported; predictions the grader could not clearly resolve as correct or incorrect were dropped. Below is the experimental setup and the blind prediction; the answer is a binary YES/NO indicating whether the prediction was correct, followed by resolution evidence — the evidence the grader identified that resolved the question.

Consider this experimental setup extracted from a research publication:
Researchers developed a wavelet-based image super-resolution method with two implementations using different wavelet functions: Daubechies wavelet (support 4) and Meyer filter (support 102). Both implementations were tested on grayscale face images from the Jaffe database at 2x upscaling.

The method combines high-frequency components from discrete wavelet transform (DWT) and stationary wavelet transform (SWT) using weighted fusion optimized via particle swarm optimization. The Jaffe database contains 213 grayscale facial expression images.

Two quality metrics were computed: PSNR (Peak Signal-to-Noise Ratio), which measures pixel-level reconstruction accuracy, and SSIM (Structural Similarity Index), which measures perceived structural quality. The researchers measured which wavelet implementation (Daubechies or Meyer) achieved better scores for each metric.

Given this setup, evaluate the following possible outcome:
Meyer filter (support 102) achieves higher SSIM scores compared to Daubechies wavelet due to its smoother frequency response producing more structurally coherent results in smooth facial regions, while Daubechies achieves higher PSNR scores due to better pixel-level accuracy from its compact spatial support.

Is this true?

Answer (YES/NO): NO